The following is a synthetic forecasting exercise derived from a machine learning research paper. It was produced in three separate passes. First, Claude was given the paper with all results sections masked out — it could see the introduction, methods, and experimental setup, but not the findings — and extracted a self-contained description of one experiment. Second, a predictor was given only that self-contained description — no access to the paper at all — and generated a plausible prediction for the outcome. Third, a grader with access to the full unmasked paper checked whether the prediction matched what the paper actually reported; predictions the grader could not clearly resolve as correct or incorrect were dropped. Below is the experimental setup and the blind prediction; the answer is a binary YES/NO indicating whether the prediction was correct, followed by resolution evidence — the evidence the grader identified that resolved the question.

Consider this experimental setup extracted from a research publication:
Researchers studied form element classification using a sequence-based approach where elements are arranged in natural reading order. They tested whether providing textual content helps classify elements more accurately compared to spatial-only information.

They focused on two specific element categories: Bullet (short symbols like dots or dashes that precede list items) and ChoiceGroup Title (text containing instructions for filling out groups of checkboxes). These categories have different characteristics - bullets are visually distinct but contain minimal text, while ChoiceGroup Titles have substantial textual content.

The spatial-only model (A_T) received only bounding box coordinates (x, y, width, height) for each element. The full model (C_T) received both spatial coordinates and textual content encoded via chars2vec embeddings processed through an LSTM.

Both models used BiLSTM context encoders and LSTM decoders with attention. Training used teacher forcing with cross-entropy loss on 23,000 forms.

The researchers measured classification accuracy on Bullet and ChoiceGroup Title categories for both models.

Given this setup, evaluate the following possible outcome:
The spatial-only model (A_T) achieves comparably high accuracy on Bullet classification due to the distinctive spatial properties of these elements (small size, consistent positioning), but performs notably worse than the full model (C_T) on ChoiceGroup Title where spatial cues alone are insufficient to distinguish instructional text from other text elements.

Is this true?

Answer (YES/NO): YES